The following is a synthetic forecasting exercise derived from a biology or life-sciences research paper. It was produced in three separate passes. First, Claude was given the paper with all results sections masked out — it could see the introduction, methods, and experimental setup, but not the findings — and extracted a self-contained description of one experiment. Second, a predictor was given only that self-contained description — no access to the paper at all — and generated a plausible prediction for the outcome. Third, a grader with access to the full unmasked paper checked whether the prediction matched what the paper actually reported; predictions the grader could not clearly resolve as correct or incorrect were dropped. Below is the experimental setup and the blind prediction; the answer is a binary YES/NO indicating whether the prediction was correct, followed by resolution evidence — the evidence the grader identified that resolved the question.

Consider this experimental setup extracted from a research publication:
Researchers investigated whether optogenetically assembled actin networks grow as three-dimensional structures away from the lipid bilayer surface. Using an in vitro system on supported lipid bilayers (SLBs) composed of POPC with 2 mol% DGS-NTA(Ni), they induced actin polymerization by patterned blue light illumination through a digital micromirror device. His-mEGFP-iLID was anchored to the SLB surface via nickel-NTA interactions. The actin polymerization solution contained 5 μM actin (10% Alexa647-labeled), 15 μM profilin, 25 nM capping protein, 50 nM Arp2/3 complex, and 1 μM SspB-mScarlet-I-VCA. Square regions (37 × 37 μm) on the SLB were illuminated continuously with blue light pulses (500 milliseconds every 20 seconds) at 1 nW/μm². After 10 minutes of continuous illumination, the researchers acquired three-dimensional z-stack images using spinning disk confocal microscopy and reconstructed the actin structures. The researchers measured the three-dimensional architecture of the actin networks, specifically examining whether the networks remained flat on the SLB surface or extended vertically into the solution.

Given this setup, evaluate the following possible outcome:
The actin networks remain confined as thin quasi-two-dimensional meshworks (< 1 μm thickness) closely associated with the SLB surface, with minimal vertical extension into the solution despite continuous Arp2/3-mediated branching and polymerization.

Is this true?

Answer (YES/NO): NO